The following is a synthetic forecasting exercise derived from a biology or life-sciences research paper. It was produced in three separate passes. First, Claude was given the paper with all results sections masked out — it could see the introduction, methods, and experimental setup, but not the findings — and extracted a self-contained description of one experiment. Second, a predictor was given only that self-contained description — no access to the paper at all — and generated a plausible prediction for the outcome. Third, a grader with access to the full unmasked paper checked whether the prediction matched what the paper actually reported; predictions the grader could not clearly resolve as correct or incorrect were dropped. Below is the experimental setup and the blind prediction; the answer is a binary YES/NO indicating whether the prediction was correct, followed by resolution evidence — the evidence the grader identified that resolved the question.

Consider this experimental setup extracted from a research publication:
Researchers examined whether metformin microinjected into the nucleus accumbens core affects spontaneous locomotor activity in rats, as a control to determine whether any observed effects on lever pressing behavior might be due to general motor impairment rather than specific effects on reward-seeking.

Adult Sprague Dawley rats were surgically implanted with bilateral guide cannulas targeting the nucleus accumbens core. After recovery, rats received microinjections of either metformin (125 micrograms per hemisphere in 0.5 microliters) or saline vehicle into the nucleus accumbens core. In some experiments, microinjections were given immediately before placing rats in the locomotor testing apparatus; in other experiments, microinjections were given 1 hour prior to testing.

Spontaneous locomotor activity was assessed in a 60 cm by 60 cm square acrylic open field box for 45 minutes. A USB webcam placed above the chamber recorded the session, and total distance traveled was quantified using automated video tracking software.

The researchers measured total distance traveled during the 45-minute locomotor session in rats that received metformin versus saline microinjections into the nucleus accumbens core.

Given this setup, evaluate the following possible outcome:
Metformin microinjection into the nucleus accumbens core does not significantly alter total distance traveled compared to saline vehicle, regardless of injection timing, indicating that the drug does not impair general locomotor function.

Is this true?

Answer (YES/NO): YES